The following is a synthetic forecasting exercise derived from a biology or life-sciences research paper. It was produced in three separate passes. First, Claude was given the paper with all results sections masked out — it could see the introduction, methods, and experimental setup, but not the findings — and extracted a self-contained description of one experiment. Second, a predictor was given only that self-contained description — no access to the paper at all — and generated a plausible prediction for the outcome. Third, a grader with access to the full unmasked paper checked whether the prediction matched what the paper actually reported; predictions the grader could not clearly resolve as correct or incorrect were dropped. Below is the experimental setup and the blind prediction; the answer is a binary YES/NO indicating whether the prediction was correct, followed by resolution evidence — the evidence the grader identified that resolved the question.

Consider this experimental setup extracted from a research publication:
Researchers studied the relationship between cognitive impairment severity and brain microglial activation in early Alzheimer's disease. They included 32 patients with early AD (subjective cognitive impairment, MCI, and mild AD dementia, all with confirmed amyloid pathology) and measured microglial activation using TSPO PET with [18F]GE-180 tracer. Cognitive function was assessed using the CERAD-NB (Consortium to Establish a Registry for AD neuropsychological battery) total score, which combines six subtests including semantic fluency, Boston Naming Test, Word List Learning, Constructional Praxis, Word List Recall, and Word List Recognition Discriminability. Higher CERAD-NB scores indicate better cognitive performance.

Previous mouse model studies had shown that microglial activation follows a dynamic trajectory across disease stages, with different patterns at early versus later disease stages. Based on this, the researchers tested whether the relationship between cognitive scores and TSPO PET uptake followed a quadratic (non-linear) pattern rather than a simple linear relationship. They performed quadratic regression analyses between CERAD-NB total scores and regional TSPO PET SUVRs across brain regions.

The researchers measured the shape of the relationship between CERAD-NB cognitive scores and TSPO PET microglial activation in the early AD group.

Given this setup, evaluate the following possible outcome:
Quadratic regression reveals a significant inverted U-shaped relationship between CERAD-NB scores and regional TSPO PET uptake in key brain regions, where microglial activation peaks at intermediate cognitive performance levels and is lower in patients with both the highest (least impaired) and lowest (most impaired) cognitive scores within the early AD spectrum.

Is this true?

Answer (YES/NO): YES